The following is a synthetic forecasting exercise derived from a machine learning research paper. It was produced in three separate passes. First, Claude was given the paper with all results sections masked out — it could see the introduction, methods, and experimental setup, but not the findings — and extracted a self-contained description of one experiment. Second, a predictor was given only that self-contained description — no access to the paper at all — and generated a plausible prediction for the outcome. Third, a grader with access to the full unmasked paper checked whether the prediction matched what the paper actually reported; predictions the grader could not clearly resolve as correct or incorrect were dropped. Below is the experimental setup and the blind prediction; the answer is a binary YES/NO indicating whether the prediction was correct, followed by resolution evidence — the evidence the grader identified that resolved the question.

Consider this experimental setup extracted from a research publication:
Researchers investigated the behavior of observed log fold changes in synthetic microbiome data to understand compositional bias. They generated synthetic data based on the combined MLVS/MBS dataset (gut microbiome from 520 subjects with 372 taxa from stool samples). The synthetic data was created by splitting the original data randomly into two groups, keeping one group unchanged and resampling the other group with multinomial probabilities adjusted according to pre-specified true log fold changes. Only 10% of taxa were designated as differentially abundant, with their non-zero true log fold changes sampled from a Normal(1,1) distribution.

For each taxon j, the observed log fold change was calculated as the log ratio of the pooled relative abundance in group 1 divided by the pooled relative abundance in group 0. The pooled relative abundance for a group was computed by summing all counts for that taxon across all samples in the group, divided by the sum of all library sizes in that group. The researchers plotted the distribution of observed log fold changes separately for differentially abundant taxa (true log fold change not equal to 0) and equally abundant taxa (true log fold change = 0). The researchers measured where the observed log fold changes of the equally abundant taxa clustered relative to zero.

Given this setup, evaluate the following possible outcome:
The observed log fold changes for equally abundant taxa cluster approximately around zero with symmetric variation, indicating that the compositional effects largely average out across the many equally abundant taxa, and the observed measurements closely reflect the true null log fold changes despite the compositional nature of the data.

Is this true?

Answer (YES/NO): NO